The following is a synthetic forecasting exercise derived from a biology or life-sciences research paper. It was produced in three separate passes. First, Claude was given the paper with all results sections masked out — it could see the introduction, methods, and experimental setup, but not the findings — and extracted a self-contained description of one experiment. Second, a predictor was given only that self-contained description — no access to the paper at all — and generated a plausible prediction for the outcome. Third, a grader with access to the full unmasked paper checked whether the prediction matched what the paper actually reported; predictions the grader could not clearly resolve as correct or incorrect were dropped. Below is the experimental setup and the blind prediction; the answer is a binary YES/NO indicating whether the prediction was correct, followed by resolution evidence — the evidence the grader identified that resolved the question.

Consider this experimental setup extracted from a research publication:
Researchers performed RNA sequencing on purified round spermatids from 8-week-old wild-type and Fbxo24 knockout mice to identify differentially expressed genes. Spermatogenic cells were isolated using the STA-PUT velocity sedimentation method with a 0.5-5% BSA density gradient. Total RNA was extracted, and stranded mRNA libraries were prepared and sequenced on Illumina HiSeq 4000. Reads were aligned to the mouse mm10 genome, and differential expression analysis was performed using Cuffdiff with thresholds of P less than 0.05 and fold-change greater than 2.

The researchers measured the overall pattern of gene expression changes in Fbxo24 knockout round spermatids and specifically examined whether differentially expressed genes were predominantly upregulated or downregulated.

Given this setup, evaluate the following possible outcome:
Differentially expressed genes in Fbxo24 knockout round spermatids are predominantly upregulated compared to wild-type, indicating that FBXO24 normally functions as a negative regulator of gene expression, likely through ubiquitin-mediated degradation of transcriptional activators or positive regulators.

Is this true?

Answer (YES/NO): YES